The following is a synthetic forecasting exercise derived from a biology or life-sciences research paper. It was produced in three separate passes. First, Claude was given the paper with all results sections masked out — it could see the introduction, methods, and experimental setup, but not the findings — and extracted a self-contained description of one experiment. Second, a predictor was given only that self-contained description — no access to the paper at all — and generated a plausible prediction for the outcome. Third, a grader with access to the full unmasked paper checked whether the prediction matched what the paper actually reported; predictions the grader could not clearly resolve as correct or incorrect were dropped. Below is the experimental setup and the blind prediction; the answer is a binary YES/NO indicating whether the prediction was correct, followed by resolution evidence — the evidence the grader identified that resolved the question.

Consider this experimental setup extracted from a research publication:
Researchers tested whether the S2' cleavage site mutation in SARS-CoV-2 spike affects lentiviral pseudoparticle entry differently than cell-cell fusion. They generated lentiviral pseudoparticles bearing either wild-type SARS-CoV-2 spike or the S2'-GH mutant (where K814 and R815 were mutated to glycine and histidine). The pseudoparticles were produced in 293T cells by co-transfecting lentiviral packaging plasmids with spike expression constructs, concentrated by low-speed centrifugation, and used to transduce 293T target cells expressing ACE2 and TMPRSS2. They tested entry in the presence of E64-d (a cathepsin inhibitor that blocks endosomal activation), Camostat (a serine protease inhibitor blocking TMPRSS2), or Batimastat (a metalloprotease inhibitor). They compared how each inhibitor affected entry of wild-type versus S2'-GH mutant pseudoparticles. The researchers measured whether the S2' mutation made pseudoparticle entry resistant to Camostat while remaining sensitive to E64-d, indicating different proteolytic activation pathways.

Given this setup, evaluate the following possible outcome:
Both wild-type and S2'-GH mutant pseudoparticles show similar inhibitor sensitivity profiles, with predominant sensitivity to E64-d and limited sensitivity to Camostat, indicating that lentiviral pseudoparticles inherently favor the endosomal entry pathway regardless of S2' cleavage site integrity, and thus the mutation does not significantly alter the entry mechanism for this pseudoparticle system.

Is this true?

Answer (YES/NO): NO